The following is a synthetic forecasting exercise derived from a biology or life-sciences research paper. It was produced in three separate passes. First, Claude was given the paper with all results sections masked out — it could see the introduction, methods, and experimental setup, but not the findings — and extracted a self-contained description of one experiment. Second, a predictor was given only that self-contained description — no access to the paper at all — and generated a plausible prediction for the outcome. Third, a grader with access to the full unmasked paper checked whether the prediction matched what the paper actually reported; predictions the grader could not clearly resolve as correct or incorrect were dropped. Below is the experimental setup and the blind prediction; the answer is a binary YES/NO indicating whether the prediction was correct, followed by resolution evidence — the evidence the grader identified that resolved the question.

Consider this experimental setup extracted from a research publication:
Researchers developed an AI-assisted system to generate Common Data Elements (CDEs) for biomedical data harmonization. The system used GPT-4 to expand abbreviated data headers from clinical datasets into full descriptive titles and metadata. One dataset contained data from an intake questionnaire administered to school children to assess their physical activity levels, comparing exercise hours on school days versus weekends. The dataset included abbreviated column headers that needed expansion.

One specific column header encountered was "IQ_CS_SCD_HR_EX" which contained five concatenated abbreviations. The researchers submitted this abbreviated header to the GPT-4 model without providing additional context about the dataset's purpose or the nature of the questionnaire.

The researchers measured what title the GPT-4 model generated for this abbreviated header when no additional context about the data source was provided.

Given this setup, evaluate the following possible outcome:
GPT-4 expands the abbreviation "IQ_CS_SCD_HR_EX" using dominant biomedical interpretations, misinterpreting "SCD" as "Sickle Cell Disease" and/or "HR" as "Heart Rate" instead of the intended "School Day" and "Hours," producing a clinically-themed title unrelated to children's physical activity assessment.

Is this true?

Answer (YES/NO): NO